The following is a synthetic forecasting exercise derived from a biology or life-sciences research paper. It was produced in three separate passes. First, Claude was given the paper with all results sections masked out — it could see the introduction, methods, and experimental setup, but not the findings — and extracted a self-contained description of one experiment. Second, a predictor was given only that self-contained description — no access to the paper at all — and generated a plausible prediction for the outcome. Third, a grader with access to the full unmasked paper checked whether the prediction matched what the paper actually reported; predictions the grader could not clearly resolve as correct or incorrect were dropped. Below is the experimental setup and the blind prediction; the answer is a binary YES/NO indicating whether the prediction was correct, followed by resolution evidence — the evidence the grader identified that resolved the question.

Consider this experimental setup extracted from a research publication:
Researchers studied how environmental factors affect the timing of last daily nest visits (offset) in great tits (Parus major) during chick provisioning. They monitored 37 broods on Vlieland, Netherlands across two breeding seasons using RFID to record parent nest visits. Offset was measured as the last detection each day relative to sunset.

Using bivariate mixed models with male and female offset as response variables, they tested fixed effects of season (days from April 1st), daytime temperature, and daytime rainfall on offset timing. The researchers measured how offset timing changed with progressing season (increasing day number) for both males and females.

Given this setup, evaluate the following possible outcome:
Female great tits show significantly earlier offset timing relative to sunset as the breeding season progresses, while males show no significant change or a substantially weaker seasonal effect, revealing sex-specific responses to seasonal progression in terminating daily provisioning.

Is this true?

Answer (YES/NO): NO